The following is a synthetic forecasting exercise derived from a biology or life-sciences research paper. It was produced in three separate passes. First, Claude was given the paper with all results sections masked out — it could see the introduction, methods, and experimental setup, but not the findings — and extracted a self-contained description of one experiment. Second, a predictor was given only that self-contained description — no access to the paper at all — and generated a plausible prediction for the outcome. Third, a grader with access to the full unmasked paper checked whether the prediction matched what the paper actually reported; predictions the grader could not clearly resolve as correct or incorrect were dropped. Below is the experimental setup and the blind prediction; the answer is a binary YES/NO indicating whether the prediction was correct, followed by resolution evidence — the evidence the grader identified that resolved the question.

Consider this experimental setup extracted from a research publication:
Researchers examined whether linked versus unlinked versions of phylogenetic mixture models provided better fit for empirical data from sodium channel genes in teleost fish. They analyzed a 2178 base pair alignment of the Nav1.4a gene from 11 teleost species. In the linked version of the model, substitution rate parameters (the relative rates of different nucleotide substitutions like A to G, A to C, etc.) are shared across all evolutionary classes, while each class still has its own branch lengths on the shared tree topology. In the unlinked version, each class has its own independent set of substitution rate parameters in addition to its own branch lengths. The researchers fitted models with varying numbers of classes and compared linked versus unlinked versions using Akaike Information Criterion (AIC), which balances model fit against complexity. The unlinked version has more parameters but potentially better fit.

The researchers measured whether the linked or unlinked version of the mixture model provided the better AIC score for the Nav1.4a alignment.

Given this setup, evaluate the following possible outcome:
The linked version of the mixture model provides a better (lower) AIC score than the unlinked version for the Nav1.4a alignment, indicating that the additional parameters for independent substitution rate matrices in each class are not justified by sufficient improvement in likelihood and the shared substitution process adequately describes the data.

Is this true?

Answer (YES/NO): NO